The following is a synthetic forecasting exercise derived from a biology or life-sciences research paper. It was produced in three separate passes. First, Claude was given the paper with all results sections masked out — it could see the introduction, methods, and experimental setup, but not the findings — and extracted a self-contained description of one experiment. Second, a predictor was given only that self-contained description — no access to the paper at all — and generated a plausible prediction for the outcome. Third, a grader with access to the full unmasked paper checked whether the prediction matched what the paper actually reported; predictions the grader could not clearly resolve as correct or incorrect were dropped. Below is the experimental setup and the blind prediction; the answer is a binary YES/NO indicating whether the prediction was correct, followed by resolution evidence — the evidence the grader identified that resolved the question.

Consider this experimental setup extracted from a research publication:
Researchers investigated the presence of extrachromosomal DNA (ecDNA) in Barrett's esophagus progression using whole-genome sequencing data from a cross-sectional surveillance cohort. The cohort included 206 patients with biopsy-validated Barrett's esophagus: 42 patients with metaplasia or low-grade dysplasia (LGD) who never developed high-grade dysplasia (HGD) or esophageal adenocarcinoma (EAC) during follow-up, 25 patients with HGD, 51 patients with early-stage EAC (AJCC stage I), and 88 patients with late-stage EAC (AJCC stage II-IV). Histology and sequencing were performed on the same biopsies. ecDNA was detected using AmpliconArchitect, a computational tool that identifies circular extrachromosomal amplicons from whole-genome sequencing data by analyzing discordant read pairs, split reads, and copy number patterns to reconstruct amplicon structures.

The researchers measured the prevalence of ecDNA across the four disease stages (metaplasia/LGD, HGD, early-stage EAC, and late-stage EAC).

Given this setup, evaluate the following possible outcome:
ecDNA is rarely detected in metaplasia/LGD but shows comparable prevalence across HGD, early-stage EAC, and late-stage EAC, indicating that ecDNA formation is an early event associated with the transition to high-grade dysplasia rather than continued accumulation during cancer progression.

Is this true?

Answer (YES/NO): NO